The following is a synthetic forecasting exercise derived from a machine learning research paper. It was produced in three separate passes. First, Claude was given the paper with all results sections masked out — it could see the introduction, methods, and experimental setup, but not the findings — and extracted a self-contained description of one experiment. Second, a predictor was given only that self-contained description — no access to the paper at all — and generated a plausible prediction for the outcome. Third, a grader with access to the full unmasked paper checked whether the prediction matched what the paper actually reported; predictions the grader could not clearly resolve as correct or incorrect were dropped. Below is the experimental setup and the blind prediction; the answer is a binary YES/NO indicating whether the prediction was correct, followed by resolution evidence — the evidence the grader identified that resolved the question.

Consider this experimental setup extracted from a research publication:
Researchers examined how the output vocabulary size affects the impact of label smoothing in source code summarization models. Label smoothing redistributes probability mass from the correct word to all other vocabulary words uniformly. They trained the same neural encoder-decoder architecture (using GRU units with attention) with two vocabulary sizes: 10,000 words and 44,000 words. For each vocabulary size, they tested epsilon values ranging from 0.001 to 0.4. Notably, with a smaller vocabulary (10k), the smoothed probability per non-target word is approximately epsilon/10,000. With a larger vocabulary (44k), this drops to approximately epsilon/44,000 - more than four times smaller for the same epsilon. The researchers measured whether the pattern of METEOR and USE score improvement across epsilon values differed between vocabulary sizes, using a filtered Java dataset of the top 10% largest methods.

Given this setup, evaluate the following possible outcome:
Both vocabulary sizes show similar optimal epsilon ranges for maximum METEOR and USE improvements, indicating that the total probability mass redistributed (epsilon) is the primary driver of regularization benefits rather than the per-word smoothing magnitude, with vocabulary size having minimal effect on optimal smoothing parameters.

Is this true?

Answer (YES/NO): YES